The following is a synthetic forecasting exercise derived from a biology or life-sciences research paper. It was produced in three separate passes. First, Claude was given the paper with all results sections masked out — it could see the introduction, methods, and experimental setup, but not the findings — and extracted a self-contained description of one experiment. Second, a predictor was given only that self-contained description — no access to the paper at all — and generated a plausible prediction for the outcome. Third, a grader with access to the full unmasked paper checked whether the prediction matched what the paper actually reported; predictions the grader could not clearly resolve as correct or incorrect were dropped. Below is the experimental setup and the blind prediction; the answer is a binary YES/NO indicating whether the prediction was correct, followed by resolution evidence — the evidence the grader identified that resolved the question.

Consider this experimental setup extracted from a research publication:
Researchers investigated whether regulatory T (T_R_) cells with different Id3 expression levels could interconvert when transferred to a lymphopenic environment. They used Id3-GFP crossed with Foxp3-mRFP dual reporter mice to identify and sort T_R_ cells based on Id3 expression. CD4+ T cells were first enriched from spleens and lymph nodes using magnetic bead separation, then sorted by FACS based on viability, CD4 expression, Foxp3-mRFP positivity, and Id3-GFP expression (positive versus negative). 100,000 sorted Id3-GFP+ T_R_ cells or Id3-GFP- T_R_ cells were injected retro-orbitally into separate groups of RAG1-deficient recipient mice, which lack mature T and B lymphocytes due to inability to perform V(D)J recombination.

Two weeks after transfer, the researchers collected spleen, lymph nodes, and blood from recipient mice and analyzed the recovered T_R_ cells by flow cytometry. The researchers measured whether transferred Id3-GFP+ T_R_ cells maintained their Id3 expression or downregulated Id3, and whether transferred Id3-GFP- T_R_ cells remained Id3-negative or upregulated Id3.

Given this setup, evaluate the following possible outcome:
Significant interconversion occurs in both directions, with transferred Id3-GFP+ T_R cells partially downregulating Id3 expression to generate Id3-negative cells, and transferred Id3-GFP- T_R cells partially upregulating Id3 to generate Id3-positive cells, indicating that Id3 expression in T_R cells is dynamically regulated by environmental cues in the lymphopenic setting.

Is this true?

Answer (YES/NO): NO